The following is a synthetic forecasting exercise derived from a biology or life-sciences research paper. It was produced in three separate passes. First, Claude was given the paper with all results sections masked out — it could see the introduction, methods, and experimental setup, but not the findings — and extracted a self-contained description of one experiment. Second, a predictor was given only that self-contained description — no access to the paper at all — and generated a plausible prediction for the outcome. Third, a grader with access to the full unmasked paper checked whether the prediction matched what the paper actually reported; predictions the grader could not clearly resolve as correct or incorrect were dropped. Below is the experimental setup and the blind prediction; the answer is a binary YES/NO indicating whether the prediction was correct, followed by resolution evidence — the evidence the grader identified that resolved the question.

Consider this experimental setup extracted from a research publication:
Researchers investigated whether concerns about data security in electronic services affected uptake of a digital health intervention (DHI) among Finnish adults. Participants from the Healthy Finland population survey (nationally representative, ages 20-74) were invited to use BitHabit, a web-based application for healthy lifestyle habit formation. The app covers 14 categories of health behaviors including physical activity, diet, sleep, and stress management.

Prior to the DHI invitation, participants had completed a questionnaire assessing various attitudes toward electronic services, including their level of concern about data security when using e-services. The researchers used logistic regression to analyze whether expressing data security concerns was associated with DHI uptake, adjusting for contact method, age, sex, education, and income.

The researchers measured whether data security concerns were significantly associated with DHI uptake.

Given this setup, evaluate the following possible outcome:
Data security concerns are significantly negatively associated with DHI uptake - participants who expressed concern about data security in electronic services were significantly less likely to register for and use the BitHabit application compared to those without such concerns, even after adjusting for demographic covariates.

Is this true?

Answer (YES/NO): YES